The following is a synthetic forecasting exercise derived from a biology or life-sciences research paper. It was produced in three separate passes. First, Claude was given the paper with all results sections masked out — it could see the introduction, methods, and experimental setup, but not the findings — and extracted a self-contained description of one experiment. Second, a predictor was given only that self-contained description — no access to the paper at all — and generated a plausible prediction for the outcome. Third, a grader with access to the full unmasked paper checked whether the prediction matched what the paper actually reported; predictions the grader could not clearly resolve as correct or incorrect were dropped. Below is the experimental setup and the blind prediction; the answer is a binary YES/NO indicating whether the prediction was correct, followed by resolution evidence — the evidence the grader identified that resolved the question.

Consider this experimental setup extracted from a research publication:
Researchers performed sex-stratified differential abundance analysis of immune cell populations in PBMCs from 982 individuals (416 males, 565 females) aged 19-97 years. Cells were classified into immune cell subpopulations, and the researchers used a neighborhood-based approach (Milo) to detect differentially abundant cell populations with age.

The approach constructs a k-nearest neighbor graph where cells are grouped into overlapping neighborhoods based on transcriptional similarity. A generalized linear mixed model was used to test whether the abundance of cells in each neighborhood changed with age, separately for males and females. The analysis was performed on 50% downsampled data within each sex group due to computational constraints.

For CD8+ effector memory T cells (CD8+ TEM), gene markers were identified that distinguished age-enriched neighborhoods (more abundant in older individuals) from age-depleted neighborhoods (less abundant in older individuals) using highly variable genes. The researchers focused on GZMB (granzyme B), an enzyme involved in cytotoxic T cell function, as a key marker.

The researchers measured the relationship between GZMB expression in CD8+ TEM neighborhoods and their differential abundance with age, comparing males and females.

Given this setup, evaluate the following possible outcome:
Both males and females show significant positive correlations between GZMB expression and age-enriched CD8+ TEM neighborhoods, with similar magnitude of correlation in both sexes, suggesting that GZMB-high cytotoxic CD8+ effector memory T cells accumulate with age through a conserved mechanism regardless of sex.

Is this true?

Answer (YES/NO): NO